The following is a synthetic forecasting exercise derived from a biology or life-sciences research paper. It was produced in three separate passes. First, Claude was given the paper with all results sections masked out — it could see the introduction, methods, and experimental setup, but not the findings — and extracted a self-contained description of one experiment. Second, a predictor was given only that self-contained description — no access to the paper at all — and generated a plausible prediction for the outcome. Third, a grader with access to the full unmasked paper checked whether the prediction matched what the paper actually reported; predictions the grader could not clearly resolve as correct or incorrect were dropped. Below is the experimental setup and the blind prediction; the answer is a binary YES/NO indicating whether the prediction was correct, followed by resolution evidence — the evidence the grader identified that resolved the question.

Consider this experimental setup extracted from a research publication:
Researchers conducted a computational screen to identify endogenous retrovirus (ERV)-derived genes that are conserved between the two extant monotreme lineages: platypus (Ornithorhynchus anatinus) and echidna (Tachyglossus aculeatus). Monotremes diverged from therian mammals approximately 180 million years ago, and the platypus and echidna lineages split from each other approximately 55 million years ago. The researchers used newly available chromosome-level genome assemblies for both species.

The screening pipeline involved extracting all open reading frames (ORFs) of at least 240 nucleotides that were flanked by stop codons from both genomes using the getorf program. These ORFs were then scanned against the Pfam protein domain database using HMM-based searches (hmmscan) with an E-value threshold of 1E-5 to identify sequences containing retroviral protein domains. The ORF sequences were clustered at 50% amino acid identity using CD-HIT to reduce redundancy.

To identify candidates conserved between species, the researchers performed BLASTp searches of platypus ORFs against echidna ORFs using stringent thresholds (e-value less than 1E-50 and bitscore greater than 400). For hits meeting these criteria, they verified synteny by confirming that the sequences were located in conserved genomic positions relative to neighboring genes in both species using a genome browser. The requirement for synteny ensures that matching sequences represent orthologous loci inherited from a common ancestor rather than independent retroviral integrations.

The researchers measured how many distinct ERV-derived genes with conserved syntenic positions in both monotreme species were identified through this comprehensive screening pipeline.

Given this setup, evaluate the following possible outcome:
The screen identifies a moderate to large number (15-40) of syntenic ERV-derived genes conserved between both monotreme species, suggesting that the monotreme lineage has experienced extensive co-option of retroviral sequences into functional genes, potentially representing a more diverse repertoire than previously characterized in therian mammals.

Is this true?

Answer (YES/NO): NO